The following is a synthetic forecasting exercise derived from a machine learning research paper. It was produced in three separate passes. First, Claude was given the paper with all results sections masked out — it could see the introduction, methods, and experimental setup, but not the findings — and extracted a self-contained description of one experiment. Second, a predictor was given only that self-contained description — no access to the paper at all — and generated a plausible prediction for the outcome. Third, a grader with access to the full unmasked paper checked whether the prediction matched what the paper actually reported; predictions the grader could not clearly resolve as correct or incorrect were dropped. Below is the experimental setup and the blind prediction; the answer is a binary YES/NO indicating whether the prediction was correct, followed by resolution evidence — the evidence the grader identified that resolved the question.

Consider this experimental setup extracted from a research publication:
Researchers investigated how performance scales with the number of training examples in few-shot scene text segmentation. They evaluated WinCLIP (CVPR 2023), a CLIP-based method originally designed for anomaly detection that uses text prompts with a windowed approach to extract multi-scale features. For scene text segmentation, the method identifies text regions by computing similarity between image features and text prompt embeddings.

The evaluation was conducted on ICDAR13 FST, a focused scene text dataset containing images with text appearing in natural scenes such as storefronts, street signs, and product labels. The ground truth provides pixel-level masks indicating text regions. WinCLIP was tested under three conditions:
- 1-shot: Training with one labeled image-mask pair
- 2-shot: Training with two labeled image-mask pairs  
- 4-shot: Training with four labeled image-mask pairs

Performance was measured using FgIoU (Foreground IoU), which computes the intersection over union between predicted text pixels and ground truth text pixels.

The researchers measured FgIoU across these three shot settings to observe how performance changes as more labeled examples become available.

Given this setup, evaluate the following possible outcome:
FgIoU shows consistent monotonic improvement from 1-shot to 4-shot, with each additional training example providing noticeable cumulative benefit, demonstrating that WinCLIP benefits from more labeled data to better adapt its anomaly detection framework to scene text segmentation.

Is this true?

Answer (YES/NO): YES